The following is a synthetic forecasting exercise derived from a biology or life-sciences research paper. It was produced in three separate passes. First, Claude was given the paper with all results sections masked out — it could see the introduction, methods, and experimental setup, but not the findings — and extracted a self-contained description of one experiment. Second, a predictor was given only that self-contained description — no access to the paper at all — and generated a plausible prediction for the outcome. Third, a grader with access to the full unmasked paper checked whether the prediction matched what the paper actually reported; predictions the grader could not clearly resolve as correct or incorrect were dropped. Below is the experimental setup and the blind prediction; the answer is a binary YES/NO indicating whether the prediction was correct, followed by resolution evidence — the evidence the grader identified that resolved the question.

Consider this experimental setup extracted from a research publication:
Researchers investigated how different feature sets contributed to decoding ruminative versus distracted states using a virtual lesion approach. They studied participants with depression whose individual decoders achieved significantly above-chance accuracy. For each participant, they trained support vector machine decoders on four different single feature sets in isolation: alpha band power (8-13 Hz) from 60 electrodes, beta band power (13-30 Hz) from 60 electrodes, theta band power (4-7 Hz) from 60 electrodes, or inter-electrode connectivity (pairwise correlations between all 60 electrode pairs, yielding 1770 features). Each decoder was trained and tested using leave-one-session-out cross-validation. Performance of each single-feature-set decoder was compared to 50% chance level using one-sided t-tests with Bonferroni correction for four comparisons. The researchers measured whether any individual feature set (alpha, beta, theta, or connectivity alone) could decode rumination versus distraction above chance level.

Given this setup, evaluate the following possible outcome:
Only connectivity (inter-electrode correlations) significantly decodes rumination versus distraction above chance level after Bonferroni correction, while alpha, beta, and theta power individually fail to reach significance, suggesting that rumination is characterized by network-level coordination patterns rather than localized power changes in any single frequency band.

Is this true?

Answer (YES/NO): NO